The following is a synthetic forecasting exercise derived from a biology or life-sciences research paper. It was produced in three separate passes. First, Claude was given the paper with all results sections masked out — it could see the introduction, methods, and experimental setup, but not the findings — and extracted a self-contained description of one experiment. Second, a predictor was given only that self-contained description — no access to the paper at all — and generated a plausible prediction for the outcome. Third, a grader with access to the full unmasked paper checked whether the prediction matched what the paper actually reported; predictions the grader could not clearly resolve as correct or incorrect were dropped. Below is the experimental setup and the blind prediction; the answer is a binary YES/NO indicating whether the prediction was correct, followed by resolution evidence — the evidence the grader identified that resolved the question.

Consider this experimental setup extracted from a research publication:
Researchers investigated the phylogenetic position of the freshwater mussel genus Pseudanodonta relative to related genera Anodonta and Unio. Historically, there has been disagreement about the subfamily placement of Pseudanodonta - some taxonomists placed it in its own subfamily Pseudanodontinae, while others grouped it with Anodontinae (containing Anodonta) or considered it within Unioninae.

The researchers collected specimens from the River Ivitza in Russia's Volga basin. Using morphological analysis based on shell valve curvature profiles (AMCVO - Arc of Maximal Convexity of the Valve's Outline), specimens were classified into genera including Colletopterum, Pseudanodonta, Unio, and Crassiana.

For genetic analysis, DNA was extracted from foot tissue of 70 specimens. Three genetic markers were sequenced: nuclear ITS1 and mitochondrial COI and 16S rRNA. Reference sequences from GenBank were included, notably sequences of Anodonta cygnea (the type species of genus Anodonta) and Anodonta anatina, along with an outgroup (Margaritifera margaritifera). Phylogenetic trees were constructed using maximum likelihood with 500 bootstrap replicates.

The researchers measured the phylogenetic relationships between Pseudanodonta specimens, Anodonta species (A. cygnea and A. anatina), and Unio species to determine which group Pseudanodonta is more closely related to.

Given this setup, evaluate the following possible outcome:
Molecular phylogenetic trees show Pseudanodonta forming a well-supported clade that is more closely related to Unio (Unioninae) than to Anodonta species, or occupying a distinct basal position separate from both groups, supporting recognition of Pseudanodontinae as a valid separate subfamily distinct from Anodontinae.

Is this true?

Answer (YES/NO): NO